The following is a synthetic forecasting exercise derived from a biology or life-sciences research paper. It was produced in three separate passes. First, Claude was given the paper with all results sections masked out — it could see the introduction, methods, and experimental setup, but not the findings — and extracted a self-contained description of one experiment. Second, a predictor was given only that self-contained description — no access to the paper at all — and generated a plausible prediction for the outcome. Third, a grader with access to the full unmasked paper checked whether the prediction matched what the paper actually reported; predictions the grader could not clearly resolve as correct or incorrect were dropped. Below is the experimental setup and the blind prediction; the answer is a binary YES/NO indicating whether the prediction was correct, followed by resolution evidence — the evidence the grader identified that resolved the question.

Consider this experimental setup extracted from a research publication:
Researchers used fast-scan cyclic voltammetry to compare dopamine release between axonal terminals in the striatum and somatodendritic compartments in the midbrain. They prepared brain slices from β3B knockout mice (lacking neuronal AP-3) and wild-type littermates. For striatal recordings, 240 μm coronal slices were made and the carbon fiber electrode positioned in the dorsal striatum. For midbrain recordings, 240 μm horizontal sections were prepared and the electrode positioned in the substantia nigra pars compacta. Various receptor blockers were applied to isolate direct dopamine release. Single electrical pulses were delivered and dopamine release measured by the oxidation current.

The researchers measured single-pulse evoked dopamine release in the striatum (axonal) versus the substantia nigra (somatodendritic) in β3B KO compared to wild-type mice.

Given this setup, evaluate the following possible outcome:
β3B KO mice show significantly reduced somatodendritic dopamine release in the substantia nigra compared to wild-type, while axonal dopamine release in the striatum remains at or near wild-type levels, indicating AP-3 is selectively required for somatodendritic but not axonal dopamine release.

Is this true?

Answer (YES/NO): NO